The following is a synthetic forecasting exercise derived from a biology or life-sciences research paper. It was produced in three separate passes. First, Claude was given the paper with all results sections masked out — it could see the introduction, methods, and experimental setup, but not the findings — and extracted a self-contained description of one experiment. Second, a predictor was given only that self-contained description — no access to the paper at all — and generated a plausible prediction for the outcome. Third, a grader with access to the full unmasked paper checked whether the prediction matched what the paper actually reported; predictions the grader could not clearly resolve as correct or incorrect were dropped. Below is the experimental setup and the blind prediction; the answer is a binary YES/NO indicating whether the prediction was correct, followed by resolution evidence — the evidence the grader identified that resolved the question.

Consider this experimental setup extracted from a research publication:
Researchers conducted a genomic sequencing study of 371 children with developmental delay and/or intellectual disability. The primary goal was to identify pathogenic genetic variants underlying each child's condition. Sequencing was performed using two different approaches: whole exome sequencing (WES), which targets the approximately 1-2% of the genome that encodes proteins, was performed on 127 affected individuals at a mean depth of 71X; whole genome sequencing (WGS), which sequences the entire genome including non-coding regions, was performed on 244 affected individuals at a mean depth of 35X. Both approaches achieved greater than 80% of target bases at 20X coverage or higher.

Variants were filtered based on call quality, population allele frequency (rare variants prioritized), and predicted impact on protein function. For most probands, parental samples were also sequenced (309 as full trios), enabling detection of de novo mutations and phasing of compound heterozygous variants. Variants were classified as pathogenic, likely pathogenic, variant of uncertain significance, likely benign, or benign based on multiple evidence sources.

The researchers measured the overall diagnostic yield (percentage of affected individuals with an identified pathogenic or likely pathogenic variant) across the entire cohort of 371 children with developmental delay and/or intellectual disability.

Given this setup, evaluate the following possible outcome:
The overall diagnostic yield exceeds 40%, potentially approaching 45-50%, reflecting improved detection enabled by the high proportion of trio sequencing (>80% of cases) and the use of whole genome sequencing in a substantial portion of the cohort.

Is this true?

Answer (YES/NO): NO